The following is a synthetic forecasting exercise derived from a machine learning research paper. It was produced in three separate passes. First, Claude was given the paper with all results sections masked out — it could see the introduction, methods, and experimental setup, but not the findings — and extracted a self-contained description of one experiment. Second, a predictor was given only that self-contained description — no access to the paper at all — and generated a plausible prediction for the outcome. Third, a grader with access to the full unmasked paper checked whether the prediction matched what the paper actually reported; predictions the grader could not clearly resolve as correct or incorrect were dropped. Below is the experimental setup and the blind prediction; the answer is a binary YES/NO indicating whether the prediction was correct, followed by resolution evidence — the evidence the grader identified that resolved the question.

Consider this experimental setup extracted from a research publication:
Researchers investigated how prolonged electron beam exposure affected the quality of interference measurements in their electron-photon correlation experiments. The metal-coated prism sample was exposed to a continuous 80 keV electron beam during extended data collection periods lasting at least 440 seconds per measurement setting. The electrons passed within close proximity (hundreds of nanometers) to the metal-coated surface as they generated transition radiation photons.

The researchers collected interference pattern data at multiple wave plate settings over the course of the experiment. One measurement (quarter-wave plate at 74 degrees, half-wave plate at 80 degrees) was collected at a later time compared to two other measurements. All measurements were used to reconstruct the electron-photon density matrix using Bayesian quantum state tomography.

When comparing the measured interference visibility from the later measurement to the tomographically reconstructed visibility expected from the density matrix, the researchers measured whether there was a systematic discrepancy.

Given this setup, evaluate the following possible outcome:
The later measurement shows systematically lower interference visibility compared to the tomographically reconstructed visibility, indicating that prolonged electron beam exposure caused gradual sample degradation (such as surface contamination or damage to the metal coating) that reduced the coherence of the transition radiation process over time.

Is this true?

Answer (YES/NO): YES